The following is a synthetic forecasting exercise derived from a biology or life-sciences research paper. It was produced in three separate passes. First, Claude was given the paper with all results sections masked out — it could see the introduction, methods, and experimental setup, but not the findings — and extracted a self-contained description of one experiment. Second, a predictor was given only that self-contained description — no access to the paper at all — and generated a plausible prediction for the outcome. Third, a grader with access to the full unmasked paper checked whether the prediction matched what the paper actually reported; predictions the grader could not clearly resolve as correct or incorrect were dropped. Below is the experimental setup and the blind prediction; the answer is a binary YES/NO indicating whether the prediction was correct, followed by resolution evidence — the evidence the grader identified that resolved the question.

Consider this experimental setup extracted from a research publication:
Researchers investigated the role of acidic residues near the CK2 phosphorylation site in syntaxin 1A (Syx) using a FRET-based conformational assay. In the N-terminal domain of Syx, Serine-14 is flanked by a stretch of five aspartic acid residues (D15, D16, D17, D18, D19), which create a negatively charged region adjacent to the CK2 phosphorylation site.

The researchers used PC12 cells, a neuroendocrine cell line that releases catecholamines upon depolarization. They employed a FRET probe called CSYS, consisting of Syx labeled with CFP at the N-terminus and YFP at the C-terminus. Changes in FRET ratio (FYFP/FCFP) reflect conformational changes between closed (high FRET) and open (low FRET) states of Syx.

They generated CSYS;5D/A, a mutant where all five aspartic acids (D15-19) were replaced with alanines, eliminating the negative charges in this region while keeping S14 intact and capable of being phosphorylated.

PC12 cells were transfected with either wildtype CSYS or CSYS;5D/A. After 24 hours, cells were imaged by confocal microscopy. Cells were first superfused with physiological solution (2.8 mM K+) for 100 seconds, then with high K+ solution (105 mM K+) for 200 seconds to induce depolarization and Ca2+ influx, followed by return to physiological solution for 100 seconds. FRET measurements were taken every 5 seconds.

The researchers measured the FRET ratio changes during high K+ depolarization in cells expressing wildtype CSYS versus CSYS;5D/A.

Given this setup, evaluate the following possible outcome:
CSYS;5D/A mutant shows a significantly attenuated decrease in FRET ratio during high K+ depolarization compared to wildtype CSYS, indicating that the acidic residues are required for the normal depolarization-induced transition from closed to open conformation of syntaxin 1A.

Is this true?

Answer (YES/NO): NO